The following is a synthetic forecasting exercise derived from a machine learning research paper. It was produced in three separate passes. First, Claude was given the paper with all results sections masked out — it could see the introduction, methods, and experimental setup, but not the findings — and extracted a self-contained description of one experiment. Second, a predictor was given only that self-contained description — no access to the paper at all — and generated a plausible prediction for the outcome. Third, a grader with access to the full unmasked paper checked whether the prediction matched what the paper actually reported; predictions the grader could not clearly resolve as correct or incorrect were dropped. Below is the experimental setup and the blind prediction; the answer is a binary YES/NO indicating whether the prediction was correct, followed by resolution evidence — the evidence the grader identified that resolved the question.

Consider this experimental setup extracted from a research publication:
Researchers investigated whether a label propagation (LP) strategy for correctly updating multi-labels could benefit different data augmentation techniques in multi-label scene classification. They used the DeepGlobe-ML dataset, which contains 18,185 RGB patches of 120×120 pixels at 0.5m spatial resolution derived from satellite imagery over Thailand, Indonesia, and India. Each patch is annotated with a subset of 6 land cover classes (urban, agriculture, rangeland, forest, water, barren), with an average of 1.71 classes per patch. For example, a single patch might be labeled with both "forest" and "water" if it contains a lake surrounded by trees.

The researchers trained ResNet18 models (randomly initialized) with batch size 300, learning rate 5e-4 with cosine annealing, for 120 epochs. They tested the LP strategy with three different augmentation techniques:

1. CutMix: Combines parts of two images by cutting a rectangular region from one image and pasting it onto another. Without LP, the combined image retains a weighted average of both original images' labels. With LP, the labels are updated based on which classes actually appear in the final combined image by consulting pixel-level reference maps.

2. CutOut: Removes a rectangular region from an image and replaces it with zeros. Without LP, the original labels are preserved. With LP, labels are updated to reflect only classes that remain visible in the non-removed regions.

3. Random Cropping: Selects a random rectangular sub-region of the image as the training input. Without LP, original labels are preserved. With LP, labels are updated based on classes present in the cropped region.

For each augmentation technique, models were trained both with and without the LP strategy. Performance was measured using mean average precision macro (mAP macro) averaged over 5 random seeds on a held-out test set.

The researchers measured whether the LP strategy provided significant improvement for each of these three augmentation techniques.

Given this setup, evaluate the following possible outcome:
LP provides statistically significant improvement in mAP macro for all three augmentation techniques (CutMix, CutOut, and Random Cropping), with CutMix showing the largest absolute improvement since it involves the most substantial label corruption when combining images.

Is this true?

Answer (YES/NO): NO